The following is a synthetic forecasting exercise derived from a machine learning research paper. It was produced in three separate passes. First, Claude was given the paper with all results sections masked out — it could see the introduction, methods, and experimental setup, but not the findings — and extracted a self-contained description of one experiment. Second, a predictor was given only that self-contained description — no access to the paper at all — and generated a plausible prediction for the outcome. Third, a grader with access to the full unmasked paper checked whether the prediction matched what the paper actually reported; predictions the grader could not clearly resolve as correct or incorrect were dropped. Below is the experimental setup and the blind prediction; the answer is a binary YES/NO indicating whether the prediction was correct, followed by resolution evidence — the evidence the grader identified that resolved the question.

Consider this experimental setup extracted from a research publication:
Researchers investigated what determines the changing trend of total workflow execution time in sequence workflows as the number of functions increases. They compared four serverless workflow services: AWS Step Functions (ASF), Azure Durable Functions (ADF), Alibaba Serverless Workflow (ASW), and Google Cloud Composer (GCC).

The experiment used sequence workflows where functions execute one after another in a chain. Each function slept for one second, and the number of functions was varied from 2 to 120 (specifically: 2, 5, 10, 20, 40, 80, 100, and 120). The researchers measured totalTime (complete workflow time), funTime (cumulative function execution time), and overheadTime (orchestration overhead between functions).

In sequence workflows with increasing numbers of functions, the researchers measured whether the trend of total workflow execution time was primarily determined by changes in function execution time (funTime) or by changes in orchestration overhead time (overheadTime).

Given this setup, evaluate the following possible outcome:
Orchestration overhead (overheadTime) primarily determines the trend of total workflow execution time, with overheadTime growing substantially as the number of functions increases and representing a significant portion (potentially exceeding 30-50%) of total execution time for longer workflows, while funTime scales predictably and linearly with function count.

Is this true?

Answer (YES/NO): NO